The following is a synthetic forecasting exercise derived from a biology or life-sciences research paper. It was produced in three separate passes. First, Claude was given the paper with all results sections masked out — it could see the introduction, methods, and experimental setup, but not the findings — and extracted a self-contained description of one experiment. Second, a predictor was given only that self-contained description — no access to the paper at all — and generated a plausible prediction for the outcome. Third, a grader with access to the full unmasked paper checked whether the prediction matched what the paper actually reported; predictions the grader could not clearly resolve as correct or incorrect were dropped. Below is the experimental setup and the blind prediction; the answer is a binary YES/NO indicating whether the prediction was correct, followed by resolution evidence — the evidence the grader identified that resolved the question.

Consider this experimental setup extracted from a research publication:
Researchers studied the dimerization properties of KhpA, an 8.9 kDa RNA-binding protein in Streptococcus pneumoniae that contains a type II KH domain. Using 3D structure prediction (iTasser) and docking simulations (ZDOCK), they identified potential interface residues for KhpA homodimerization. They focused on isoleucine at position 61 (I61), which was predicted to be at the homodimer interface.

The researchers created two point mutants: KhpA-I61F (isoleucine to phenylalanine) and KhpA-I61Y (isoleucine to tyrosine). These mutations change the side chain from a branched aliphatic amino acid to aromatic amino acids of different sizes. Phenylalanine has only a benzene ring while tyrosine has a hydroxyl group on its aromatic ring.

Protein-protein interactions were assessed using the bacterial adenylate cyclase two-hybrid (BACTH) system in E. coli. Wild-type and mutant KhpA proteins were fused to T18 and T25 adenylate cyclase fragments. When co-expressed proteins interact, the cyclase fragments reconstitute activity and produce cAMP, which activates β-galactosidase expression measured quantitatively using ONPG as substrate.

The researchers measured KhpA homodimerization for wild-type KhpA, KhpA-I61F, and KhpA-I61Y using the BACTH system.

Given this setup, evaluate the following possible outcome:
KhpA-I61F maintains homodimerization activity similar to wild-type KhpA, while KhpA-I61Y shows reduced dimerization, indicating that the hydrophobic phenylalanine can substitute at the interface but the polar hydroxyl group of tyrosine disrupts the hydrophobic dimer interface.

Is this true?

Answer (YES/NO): NO